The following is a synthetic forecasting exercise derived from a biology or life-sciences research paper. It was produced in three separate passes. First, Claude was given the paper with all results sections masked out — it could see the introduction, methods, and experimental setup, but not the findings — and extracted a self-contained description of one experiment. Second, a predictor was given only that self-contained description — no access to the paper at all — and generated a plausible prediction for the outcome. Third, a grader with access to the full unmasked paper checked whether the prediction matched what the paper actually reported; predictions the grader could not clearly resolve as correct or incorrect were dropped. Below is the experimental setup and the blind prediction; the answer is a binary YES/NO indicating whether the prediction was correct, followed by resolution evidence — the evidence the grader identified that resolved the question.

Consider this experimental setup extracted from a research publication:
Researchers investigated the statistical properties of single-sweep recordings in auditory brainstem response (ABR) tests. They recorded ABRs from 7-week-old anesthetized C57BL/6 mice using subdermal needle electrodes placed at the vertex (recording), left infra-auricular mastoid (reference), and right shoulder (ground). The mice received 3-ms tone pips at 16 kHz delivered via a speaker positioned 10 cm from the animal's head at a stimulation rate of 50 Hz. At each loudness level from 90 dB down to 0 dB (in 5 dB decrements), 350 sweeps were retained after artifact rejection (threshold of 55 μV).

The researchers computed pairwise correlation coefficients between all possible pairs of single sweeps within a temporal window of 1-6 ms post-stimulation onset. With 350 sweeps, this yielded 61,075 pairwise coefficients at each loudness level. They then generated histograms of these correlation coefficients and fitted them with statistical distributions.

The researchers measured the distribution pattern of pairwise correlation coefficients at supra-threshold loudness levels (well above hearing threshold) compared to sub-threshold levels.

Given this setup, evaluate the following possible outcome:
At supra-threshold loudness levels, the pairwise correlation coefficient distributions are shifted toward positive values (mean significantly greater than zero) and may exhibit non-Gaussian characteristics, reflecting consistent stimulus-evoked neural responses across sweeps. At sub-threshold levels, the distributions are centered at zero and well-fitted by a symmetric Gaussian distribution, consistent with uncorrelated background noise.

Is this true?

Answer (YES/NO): NO